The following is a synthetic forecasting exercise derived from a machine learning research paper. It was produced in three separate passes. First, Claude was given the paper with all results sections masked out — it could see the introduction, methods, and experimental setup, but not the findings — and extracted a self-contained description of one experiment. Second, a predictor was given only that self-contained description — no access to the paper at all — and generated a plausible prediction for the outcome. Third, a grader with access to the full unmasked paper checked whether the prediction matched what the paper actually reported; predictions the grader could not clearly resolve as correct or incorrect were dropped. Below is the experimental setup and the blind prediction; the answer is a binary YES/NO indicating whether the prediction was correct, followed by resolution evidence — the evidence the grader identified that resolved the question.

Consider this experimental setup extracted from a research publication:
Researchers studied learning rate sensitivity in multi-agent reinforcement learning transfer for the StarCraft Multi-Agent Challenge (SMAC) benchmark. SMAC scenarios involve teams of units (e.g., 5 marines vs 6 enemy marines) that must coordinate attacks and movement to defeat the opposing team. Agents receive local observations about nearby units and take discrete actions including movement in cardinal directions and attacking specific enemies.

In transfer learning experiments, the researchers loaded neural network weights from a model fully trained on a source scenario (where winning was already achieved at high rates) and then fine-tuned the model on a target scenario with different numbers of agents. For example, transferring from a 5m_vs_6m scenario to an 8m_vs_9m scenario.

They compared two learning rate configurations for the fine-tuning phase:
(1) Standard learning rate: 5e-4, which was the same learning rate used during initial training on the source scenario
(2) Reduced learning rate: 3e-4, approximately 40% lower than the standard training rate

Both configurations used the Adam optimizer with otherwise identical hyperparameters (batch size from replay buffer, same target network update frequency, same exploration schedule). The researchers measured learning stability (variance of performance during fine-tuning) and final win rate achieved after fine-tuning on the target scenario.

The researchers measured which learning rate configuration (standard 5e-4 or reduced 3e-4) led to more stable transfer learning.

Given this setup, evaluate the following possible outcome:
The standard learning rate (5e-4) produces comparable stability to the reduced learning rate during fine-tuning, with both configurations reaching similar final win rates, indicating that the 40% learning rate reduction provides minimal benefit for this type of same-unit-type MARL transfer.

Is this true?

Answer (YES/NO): NO